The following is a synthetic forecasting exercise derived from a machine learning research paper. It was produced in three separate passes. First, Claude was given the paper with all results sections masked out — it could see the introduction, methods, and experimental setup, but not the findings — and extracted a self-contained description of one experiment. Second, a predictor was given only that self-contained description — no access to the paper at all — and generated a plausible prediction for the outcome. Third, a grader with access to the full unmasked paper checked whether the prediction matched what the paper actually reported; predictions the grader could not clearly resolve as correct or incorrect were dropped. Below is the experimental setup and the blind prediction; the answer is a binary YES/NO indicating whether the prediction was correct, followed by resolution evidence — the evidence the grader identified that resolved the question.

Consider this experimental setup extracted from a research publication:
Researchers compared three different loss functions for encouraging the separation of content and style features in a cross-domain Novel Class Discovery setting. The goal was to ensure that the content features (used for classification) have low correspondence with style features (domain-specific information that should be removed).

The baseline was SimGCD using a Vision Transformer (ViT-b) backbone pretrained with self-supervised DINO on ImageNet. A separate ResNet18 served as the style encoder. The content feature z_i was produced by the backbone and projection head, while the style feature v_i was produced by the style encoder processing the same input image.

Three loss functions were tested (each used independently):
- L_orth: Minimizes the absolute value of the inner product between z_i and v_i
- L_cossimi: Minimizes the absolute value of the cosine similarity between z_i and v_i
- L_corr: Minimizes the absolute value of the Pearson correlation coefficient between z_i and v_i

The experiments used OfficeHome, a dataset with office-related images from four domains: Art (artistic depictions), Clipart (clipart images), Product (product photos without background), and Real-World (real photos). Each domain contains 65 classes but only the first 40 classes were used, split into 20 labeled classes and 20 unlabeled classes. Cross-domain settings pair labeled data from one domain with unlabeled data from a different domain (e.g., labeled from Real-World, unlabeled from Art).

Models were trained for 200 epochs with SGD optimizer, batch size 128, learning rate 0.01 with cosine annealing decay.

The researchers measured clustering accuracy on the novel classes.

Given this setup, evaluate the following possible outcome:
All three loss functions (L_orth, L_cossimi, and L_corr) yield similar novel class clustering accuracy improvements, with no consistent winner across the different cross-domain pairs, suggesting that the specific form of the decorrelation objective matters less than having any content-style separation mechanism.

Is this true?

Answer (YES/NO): NO